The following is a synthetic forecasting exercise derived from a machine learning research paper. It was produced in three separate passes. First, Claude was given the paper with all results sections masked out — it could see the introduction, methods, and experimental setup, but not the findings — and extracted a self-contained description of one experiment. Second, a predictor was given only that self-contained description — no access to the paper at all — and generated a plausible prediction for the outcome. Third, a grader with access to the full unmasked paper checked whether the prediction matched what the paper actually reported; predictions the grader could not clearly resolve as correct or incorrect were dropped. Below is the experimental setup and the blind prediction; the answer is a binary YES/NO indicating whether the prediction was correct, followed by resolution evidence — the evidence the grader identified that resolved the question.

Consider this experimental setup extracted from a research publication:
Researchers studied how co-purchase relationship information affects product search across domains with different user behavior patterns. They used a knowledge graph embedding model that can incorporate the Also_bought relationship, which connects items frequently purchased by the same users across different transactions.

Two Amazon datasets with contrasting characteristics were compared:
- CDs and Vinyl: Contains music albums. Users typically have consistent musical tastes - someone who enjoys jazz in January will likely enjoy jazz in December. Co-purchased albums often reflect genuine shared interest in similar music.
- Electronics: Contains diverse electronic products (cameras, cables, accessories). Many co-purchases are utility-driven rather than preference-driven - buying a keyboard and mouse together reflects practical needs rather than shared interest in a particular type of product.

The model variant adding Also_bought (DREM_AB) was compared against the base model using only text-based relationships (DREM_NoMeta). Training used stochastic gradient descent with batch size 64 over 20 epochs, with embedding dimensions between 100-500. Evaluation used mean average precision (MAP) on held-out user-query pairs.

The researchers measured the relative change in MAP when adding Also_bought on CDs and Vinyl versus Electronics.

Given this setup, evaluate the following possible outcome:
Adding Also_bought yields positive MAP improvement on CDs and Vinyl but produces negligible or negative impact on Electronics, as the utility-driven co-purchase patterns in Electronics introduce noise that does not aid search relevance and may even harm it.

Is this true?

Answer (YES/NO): YES